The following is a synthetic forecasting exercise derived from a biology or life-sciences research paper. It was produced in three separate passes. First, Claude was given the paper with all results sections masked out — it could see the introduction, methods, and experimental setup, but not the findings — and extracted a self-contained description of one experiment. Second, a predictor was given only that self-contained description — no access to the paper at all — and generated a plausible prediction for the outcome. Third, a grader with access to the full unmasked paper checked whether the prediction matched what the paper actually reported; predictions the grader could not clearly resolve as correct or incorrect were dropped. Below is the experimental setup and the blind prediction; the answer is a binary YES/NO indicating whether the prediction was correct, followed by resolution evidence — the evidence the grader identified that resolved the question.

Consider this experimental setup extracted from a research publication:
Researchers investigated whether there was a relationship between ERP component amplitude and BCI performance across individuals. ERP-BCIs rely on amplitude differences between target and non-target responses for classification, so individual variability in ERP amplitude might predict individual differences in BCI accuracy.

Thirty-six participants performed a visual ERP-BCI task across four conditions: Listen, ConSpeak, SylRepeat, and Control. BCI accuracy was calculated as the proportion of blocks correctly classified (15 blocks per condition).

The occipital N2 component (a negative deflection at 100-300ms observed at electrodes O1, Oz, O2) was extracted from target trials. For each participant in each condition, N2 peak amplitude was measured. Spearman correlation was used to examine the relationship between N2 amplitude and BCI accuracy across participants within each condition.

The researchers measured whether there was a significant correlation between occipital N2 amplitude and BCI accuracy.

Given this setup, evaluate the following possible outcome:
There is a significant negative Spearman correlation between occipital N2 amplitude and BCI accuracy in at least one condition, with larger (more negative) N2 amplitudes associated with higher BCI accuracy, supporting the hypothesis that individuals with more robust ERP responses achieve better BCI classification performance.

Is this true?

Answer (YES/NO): NO